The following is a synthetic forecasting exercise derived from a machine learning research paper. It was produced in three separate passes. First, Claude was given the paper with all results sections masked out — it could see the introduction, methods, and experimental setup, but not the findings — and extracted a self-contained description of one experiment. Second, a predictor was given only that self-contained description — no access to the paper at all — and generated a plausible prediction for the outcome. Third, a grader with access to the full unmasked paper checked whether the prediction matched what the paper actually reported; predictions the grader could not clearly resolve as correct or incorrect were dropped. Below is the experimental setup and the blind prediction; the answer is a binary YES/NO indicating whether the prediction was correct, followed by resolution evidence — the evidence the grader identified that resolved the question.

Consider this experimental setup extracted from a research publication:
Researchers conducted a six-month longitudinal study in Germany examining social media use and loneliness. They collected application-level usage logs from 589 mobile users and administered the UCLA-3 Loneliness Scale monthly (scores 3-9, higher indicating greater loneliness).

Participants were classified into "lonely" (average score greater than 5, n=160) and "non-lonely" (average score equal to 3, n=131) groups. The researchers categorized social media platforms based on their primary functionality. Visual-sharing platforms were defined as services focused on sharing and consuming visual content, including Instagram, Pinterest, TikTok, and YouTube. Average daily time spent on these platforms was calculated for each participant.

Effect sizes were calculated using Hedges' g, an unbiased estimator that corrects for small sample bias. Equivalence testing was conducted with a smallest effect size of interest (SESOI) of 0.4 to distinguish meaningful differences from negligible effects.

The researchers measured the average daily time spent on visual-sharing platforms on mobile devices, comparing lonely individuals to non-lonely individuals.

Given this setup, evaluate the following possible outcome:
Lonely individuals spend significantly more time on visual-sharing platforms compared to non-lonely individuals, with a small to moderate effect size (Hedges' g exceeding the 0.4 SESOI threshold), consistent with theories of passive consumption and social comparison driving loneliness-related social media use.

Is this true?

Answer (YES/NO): YES